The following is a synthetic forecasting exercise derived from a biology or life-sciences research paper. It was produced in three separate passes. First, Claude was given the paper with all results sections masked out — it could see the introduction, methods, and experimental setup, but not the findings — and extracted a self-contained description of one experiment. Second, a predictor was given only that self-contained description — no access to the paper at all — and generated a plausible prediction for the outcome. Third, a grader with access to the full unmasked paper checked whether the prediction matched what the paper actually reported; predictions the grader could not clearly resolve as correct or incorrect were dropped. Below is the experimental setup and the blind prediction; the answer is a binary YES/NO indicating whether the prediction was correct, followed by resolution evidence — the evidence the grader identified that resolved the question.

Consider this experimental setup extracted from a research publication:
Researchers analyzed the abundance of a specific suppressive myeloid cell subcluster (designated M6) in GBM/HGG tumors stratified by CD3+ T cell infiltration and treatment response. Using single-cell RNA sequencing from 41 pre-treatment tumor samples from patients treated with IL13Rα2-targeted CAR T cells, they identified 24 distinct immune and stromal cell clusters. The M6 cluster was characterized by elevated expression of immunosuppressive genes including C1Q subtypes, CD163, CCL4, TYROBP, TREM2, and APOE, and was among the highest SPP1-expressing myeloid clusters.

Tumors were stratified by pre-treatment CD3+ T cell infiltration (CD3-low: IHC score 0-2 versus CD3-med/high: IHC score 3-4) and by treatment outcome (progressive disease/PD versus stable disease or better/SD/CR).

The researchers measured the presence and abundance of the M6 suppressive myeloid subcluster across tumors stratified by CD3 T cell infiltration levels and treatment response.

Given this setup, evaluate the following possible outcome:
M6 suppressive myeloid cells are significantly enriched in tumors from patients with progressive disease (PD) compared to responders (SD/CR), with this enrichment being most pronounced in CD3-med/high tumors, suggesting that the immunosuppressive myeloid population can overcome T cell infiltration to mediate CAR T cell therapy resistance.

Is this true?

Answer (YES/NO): NO